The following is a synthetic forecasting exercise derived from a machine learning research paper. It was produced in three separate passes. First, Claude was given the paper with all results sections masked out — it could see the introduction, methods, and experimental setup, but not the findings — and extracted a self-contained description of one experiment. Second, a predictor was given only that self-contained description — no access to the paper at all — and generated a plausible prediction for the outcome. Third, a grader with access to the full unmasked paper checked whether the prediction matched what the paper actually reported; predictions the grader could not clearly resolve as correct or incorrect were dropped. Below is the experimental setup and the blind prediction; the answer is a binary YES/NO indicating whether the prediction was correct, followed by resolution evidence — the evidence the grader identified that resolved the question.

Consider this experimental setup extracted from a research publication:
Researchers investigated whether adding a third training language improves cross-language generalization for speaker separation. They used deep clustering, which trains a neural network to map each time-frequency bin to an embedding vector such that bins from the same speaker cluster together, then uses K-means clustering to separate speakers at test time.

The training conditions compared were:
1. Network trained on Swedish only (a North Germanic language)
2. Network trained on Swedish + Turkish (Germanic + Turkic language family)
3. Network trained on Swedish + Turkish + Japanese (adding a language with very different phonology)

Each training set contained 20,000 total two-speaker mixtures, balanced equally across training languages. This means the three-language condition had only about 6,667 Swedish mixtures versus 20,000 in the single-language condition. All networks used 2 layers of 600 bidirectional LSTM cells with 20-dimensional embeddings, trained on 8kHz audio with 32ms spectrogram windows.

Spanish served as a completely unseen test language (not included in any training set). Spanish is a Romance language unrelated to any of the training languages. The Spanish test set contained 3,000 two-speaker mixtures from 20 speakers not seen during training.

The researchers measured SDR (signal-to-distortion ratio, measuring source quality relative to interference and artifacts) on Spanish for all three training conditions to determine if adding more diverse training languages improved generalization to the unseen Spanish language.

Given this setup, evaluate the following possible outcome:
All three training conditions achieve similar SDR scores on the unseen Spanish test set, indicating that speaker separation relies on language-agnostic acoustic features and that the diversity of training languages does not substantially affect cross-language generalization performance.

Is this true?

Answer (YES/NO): NO